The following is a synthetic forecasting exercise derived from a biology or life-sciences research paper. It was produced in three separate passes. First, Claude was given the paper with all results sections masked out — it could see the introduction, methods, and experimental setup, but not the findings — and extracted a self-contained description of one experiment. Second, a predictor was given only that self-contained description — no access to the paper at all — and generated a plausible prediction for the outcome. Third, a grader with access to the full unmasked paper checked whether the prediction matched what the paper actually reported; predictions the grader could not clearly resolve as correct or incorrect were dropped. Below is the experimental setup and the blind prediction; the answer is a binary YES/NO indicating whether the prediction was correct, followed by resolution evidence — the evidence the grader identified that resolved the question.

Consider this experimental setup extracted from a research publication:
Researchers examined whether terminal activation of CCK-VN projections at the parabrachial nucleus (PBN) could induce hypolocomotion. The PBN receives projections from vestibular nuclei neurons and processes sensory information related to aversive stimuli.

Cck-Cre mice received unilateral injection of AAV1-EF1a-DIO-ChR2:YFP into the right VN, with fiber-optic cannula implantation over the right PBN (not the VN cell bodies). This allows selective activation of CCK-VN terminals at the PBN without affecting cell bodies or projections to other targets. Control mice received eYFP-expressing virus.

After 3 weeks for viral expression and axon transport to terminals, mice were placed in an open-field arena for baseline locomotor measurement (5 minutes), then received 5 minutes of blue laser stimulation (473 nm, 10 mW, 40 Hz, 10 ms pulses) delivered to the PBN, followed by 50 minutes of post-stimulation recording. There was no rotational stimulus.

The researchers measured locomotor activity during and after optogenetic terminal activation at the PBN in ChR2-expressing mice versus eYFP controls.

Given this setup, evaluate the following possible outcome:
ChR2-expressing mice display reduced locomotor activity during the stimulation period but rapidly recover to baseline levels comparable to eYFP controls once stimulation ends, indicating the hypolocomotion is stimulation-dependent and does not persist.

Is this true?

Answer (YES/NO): NO